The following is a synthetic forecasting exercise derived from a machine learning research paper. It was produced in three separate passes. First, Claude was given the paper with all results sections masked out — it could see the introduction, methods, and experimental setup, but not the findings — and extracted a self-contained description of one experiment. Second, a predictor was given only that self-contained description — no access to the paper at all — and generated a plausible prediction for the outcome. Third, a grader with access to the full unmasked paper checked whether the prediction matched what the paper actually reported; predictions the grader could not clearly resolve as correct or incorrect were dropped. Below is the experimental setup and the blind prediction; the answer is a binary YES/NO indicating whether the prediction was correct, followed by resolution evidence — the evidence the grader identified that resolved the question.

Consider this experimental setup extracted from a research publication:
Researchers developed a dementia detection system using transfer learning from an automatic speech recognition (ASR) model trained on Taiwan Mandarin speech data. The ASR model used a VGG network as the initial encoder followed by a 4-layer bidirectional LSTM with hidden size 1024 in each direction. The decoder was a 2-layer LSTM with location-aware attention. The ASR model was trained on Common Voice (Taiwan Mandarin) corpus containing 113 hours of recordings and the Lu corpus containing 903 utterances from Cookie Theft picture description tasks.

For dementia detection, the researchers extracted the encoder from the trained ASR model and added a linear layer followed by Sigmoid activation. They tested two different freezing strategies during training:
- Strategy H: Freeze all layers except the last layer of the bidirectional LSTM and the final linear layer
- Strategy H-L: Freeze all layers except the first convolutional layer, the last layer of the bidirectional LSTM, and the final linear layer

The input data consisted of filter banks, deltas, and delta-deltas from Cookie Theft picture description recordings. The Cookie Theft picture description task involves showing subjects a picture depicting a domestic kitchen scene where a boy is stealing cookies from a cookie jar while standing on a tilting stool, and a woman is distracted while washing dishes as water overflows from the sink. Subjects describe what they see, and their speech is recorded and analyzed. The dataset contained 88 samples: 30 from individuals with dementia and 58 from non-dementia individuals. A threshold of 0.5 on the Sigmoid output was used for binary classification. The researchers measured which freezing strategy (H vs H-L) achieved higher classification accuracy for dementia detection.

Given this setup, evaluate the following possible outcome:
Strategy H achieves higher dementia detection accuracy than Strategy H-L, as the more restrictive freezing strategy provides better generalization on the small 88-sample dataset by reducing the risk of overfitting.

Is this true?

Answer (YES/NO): NO